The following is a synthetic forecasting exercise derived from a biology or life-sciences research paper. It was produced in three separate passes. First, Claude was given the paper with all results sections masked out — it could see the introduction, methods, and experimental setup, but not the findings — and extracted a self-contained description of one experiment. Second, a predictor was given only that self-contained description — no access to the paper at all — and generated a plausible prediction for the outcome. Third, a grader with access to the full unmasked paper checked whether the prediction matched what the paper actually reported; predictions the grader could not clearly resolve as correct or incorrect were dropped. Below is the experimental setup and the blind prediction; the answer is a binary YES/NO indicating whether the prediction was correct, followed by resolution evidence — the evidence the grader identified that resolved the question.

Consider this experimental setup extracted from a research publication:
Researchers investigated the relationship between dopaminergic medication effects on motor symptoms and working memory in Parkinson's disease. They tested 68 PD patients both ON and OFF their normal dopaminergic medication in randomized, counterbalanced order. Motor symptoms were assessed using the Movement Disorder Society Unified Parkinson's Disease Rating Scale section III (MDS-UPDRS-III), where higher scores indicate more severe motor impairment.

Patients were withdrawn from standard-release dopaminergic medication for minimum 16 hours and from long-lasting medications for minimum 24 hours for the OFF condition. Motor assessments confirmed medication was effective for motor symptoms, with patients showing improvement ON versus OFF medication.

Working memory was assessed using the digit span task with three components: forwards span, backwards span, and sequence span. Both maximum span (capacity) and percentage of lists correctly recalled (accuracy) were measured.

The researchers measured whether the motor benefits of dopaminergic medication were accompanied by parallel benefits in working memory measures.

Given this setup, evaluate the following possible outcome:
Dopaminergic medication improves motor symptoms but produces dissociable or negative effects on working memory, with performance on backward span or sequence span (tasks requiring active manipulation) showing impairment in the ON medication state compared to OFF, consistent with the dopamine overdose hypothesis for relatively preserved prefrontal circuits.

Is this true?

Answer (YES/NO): NO